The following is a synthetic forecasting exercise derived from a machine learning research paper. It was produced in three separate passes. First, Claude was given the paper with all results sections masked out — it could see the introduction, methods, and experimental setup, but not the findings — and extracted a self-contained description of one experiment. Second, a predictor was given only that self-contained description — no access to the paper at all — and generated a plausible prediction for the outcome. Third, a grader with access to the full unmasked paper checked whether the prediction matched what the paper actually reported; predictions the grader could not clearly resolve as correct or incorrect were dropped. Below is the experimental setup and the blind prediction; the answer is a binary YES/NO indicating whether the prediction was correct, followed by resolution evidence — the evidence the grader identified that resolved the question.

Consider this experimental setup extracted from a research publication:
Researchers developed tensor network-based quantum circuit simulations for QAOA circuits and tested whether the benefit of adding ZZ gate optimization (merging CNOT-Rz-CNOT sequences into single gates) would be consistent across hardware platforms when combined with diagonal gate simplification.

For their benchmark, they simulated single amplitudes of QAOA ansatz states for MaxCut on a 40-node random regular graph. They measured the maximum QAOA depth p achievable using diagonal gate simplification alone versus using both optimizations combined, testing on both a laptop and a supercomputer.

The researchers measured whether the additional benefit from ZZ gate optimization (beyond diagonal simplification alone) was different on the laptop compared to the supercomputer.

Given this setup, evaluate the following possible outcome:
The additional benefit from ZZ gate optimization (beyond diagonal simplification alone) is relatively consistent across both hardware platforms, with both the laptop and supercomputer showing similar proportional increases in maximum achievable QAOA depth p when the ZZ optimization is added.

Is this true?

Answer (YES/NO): NO